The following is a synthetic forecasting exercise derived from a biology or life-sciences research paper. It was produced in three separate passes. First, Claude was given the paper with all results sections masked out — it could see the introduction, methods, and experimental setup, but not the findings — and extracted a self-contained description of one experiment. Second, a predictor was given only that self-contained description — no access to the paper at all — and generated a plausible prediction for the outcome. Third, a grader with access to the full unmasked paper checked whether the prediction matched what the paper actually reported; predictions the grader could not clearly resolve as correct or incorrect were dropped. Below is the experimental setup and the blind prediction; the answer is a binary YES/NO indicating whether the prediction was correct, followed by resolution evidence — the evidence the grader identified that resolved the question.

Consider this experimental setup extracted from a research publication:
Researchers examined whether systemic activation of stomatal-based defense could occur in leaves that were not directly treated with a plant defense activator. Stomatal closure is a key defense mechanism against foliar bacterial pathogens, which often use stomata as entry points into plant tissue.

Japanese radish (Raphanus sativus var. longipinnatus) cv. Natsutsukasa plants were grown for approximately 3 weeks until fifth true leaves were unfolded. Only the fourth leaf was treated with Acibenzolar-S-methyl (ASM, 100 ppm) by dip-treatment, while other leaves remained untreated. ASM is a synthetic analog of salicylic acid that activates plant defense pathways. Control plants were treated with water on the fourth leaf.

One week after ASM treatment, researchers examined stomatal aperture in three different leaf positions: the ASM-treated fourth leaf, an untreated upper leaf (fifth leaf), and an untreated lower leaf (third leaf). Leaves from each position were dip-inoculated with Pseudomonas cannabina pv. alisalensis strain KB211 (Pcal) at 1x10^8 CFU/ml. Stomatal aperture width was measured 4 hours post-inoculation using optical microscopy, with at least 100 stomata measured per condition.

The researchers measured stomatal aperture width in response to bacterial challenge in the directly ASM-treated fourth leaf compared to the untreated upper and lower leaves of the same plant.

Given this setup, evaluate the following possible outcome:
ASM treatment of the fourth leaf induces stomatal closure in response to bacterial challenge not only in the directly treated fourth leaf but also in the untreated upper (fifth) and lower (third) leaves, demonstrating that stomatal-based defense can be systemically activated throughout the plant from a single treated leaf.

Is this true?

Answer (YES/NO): YES